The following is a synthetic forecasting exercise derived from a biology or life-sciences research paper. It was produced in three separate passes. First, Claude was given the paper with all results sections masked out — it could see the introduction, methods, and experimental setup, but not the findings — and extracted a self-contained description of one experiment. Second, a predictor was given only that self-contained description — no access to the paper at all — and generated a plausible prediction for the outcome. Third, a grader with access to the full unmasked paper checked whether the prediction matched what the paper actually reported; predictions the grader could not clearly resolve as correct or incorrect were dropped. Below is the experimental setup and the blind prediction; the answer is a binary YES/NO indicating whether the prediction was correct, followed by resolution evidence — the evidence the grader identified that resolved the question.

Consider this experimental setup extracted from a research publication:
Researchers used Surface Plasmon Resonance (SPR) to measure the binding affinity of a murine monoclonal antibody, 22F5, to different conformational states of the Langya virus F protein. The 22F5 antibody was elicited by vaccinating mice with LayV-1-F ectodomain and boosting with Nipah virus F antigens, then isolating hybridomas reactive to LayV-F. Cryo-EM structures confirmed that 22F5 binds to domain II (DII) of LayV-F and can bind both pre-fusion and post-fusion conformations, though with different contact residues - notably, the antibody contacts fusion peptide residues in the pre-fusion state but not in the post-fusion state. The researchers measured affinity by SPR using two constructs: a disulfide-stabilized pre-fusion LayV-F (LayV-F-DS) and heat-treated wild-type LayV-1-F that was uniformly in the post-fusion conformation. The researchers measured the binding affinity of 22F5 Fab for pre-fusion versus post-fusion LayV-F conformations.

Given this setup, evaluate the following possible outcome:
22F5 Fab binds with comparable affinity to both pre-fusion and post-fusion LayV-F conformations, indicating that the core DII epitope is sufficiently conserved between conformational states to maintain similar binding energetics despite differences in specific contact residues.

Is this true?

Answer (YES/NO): NO